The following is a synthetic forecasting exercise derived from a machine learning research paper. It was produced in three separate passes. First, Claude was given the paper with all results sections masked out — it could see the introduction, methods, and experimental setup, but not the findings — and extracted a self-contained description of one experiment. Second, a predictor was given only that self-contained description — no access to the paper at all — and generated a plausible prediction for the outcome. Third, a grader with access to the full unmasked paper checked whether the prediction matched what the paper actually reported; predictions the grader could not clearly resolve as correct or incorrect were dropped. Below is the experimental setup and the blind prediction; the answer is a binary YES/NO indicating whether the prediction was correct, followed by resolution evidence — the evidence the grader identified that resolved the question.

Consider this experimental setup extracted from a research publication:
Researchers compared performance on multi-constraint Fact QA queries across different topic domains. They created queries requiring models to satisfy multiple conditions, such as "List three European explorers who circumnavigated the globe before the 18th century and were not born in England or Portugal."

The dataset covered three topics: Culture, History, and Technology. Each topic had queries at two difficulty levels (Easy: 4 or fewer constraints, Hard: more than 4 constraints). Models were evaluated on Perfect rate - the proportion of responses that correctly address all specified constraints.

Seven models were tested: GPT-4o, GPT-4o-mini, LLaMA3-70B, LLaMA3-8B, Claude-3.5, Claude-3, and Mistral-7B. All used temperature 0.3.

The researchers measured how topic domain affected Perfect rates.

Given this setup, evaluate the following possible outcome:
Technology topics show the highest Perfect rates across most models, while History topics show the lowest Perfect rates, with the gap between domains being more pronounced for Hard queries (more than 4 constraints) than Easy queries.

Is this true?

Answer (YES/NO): NO